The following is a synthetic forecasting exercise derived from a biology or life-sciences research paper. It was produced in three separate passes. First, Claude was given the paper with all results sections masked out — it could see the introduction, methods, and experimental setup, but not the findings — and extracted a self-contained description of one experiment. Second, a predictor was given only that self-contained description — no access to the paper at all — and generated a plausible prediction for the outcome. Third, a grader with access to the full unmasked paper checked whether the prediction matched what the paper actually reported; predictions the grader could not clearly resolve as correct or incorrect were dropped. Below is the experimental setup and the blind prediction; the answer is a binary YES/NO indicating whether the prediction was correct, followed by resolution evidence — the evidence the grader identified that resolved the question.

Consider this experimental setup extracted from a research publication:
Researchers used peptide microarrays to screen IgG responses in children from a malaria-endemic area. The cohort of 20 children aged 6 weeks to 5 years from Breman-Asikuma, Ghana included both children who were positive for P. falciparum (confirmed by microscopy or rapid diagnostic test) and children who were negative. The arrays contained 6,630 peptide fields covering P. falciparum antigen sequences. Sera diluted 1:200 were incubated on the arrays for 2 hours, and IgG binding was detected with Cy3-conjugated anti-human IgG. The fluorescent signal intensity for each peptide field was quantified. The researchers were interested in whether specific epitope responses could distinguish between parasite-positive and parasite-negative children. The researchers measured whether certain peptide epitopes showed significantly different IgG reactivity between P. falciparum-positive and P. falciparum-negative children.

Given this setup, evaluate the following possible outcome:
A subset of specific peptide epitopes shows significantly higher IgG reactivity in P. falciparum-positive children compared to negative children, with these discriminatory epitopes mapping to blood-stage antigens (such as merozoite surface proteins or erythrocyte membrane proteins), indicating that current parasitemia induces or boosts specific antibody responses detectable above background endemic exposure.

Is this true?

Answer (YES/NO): YES